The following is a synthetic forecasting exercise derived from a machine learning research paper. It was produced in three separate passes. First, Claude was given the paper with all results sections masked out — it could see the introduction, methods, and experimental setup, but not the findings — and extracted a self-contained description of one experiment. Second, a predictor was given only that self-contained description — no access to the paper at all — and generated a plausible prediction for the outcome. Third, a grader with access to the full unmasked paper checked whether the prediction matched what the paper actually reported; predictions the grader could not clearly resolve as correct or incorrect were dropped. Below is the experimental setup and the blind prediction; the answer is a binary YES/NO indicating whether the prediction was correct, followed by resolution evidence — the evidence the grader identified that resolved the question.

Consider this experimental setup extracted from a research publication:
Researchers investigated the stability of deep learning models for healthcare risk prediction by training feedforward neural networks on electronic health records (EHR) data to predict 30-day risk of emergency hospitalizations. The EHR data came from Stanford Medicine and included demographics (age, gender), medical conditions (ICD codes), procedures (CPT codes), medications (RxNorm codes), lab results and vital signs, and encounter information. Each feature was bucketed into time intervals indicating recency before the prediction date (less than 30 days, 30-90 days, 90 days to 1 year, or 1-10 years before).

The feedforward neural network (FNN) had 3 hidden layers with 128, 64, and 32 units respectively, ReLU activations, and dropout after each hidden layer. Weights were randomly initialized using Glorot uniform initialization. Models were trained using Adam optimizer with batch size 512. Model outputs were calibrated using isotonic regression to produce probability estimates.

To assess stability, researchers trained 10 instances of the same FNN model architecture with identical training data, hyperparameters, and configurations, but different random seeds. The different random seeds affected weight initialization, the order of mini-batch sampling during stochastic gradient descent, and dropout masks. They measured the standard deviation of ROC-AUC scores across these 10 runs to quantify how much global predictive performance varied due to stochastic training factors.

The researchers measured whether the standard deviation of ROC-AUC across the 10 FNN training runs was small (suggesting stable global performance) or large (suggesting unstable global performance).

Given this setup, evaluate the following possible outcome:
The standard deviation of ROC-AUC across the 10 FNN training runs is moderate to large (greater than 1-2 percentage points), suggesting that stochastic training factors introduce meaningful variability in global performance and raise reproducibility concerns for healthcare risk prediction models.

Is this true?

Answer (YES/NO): NO